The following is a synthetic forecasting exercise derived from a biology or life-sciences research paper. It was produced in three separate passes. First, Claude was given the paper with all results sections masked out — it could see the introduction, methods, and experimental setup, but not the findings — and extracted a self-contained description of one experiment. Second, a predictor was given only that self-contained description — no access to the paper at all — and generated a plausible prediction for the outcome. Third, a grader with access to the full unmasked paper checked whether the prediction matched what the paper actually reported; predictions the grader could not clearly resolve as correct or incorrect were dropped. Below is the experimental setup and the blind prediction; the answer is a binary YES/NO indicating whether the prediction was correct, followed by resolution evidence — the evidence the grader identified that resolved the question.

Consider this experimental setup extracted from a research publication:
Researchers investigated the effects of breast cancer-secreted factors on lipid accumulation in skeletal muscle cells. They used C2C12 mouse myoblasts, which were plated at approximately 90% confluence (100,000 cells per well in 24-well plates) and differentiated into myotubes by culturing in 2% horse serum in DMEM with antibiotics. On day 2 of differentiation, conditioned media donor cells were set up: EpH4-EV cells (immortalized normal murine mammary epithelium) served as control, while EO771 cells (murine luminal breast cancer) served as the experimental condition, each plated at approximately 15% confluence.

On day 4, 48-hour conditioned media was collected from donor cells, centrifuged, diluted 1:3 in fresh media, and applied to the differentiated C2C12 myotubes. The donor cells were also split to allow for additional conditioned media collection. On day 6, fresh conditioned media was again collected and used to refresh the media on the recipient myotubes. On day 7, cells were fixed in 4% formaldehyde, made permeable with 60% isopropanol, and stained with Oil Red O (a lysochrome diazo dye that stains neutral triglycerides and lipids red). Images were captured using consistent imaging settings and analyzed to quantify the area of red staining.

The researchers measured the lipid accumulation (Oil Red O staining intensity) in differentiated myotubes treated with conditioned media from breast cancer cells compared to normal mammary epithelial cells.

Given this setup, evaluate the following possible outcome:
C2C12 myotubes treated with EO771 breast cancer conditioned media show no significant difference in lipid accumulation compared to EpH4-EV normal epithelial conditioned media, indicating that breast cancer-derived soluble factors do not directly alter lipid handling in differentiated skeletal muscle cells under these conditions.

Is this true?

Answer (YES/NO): NO